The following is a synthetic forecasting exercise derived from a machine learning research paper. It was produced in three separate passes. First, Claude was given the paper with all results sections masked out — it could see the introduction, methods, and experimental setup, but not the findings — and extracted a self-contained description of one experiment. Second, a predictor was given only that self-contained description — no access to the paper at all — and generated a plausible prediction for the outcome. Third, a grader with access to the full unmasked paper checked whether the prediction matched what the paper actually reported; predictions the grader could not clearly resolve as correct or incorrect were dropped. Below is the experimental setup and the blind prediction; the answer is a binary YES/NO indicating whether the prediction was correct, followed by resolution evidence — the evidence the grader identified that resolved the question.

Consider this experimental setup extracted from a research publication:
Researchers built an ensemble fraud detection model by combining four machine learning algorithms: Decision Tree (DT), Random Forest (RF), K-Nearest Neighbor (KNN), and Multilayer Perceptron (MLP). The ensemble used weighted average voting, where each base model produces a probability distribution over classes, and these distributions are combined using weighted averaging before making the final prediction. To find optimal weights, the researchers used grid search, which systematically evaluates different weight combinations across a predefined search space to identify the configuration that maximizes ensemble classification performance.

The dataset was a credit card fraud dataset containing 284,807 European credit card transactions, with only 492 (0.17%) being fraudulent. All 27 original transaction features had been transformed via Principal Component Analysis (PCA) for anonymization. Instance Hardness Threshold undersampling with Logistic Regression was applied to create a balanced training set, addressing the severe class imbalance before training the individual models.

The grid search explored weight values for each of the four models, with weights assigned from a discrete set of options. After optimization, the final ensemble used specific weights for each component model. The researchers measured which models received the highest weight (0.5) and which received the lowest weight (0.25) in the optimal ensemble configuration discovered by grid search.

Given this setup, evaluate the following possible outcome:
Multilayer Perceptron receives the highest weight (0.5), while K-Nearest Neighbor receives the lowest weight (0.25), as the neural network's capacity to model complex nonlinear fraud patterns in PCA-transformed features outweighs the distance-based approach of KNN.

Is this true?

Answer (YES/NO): NO